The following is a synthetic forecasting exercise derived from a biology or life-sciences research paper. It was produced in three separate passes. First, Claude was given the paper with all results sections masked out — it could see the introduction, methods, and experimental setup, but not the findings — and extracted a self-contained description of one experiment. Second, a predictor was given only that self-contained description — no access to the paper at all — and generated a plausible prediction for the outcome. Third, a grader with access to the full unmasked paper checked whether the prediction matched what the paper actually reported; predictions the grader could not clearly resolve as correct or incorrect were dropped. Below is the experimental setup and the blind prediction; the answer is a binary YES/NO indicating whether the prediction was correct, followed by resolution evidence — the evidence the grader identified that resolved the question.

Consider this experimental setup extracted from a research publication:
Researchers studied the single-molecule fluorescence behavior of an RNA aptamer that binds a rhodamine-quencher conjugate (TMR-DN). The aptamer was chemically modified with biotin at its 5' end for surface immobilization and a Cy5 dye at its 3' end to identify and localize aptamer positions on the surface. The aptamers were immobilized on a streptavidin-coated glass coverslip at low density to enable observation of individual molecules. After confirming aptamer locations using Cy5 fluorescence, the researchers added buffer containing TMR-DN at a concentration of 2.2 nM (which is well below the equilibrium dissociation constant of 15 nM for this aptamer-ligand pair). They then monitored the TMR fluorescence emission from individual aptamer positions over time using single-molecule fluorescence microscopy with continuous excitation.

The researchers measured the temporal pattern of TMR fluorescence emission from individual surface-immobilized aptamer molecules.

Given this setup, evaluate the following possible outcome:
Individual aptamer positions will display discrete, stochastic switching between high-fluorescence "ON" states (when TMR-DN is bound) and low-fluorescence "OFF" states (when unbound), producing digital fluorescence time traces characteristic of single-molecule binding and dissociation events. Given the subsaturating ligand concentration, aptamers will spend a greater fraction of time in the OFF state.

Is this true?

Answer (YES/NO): YES